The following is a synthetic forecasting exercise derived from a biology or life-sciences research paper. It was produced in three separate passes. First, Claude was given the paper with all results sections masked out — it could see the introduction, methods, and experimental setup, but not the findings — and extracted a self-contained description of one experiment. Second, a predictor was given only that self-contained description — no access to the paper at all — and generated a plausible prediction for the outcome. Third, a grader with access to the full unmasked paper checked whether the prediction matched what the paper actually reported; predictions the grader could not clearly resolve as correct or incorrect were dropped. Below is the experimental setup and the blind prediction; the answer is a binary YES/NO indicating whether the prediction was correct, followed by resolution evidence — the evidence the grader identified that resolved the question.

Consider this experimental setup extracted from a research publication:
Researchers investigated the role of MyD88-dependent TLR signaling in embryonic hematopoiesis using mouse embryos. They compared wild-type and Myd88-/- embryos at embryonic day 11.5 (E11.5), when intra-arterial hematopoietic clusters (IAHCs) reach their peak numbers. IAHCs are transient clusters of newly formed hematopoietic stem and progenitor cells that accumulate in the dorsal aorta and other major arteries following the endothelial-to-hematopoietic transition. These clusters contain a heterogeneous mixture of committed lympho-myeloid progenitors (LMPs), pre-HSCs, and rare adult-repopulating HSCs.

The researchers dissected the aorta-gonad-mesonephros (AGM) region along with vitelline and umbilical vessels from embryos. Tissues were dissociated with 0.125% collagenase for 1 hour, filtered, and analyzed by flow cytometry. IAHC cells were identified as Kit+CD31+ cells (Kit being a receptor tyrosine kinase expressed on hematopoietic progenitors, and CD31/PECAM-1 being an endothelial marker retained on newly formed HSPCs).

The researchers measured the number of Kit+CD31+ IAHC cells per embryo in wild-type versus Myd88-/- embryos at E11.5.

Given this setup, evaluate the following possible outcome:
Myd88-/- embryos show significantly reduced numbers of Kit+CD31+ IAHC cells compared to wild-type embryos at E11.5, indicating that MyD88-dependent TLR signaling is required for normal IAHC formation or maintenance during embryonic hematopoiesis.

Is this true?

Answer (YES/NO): YES